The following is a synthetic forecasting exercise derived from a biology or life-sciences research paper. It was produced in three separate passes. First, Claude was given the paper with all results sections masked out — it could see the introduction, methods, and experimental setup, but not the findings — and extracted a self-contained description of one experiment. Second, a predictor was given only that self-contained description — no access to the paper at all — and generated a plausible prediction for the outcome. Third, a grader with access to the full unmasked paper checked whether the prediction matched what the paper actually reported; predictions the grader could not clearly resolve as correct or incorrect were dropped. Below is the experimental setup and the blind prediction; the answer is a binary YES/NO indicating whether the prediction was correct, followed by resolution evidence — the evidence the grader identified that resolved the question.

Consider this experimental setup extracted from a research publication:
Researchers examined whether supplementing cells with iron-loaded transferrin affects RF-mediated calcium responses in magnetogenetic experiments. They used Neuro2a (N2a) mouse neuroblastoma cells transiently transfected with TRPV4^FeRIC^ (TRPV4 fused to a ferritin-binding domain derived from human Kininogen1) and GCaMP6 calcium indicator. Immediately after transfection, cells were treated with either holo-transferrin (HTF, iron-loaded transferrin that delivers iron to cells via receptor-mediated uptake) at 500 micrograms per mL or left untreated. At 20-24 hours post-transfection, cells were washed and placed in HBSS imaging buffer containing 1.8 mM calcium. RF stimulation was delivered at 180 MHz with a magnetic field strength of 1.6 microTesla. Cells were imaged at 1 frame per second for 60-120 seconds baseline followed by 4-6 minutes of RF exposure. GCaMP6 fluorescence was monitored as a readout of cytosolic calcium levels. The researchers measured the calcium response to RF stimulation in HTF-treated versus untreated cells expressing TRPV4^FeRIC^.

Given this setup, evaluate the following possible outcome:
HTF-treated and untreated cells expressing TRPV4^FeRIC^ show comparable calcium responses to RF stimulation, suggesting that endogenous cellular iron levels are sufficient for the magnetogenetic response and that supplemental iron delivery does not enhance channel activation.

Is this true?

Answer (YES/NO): NO